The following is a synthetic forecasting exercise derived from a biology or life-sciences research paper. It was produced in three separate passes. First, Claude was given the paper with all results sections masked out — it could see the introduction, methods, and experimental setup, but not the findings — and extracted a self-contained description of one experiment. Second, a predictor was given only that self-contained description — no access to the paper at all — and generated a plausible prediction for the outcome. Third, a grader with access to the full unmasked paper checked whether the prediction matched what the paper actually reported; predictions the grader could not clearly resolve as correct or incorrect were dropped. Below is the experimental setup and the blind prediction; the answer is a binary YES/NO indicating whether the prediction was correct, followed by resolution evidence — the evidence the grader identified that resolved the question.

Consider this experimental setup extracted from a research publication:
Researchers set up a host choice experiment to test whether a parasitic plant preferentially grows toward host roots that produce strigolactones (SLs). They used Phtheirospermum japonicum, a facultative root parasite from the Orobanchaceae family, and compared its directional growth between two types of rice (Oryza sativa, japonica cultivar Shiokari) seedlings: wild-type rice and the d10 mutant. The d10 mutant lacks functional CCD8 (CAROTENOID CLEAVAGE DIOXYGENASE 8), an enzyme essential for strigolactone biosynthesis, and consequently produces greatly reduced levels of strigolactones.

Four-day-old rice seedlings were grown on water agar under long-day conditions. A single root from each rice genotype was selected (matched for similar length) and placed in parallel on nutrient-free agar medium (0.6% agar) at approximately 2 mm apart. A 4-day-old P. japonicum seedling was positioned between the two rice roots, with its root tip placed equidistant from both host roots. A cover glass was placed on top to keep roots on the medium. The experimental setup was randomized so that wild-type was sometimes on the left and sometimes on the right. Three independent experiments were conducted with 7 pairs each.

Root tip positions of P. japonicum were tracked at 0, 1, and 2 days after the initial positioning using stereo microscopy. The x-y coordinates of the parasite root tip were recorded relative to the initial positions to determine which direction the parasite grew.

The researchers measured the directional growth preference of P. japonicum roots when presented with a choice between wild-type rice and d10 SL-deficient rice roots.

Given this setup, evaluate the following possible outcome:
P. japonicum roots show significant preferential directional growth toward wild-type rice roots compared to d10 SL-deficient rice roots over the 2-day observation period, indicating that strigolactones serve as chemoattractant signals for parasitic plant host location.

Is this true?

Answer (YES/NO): YES